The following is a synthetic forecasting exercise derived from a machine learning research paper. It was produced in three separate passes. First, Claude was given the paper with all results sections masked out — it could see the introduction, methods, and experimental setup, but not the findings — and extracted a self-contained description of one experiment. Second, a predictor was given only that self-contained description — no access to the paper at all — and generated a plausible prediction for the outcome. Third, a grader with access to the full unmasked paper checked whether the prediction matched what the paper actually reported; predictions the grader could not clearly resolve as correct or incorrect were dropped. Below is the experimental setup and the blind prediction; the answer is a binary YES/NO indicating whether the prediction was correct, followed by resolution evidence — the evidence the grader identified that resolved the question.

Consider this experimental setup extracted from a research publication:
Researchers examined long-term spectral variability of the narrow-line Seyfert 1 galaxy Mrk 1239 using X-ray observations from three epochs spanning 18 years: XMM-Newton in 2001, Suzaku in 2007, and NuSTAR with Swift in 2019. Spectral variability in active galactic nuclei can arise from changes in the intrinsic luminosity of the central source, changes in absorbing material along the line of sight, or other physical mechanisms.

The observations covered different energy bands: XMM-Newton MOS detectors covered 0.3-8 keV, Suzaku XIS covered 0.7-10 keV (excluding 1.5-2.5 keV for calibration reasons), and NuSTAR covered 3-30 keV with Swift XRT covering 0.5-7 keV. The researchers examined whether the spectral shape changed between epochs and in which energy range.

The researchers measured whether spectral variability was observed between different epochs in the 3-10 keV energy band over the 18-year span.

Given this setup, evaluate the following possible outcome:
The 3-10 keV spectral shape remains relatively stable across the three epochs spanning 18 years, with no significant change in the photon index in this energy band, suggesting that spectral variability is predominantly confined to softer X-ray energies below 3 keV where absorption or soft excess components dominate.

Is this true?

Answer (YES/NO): NO